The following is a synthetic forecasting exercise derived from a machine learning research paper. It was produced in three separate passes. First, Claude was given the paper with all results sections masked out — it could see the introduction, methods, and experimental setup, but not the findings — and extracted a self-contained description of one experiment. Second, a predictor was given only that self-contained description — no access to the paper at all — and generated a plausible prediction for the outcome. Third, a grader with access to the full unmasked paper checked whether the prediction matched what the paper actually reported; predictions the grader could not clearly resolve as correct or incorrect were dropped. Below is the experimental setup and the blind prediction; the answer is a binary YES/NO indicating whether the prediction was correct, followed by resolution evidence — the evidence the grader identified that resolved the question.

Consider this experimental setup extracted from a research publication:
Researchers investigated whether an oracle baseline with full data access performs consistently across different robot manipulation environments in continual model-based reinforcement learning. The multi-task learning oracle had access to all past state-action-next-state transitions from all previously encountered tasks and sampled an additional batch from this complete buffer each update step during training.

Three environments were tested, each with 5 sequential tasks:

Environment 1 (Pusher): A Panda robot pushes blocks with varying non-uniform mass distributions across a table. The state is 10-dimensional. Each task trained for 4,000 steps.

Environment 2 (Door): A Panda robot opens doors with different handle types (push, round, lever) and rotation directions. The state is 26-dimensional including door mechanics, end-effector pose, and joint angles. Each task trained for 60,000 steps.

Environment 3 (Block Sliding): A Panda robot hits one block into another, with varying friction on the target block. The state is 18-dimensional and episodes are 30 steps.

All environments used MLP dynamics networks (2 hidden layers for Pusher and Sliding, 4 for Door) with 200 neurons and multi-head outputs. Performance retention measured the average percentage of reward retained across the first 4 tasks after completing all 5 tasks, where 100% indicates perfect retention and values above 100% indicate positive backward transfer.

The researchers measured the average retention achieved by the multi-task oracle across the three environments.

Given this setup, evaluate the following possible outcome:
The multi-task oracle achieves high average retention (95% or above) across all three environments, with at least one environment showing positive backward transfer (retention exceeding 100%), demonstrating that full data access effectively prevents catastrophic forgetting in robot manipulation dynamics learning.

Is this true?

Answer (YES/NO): NO